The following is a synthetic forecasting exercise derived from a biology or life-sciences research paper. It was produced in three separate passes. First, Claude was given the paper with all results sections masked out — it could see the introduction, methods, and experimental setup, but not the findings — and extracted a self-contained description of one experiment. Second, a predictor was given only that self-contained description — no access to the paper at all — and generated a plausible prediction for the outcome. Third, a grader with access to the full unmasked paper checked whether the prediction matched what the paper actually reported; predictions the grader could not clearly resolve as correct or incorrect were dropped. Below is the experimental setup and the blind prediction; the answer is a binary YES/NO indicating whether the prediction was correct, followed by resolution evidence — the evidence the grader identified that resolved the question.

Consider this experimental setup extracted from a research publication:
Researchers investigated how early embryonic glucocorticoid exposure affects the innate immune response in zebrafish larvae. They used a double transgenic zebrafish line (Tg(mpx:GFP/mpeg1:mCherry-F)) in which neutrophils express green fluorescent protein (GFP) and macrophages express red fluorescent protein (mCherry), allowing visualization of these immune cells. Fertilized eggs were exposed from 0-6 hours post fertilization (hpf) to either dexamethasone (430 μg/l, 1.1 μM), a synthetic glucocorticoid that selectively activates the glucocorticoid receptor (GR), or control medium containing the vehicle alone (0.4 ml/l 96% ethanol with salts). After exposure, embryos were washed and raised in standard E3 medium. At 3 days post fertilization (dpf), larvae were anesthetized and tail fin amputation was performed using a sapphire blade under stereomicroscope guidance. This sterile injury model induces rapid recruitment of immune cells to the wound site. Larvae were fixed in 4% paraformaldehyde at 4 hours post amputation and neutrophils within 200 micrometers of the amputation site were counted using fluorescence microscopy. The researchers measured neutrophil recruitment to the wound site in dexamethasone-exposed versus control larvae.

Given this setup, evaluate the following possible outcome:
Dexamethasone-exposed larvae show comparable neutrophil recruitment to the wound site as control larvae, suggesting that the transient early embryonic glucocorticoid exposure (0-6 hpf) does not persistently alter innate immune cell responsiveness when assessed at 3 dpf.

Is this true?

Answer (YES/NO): NO